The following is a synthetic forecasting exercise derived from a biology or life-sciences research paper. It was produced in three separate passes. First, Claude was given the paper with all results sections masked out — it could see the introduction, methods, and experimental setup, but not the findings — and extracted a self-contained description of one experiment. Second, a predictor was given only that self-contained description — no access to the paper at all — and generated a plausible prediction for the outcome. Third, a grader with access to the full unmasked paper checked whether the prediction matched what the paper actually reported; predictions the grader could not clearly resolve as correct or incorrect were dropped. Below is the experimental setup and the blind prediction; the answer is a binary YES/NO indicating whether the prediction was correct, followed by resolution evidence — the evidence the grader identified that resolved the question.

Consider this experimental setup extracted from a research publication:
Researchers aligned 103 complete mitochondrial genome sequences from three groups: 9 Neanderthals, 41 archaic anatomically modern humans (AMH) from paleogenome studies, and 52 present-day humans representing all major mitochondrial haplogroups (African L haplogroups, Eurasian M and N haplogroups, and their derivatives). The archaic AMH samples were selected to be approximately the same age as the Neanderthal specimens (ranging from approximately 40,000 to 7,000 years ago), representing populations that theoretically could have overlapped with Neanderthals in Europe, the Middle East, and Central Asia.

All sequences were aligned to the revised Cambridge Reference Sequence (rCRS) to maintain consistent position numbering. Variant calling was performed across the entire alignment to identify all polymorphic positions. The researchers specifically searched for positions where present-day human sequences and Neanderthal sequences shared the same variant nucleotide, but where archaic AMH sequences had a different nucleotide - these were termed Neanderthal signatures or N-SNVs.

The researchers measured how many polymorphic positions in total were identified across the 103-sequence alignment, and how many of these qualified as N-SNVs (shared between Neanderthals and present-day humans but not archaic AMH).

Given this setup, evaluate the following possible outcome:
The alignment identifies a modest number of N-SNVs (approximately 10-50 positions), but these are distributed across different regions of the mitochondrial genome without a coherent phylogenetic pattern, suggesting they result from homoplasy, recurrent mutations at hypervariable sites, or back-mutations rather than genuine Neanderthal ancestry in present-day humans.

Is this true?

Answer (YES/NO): NO